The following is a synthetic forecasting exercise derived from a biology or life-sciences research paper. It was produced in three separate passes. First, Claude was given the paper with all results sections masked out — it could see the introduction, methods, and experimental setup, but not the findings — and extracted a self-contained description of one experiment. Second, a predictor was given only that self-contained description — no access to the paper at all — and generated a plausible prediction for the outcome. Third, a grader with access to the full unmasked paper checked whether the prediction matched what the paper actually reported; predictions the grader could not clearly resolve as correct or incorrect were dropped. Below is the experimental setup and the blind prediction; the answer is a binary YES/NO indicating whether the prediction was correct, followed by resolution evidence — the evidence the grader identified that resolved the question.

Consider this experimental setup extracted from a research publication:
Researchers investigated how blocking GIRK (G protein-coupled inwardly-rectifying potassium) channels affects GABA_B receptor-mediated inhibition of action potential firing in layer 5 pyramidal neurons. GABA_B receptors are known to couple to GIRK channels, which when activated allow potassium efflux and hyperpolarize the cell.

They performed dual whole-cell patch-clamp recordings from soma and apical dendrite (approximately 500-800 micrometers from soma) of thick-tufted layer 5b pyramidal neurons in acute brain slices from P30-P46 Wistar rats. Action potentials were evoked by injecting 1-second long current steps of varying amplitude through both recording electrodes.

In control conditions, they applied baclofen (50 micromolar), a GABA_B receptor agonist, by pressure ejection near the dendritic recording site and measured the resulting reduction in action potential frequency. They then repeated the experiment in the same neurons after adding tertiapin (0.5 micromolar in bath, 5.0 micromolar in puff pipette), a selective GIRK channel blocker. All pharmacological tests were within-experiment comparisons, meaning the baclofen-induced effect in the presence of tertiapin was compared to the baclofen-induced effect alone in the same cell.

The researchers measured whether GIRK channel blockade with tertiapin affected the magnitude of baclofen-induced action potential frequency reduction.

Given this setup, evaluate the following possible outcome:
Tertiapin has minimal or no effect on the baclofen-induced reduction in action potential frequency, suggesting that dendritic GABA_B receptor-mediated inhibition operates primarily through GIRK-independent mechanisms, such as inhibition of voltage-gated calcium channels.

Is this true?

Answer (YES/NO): NO